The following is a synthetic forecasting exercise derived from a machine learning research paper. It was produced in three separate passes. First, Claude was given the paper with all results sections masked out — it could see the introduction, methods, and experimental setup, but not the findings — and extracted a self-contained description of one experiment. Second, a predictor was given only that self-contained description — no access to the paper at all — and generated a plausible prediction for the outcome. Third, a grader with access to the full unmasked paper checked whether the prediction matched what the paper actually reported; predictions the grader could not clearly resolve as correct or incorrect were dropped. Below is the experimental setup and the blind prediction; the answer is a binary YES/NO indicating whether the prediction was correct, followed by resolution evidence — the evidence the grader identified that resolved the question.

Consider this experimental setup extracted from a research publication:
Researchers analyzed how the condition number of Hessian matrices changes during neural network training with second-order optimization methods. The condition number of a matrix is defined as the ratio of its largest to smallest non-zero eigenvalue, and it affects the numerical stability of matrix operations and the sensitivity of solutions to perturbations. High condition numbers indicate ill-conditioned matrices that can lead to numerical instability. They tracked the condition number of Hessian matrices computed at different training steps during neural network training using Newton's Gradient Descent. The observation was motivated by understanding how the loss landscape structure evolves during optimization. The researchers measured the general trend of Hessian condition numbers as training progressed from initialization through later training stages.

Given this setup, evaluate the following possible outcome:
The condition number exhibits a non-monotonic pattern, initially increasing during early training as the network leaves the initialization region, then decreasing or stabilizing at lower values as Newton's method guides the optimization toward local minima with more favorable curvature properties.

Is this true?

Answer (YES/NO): NO